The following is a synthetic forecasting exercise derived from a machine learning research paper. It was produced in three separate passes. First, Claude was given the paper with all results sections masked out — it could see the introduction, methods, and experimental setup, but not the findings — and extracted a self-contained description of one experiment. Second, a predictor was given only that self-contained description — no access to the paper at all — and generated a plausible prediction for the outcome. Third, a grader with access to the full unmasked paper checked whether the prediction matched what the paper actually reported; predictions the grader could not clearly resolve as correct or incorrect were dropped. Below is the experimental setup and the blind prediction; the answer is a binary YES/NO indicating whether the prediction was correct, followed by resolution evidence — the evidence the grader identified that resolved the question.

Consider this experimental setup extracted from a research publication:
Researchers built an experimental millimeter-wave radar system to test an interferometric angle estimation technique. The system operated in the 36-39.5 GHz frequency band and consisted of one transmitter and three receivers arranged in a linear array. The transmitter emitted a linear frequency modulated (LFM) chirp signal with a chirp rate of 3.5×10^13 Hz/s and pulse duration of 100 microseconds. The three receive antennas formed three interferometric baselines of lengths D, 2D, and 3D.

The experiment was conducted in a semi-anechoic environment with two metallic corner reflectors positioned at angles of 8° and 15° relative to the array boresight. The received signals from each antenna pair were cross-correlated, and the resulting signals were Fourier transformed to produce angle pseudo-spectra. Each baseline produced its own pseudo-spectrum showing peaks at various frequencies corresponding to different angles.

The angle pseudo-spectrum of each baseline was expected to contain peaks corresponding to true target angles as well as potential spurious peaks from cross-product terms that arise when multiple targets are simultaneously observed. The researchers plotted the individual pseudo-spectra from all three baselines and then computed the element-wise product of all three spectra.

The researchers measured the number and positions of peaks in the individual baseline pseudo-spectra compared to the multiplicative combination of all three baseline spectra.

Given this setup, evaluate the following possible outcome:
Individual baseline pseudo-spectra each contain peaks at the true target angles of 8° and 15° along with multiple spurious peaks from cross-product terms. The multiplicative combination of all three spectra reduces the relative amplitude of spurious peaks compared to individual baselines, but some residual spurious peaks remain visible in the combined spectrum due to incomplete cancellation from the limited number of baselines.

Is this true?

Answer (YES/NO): NO